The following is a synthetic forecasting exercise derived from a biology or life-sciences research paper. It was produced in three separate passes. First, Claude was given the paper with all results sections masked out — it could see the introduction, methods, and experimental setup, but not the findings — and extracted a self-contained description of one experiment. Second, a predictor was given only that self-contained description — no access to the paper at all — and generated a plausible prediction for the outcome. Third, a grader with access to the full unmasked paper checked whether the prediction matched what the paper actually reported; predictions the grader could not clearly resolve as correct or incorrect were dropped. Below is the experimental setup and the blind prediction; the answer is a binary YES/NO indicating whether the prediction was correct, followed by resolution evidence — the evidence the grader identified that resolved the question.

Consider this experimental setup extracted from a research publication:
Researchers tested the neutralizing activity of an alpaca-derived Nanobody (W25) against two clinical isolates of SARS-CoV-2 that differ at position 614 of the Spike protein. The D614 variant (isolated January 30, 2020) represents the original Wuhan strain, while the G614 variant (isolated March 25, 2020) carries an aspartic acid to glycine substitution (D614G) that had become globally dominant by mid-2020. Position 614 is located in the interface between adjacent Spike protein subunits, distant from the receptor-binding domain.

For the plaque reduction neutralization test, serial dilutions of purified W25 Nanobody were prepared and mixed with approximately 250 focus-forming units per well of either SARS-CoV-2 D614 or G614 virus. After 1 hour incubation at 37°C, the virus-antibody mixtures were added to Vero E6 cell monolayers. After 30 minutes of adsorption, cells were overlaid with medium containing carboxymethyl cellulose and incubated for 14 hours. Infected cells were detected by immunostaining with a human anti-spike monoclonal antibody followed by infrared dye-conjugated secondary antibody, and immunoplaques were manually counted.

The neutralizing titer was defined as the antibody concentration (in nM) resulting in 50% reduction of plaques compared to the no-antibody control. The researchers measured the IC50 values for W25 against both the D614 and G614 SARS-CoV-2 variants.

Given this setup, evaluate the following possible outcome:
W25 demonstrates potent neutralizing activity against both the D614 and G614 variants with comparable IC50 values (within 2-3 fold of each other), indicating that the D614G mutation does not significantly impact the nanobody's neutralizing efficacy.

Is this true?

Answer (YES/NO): YES